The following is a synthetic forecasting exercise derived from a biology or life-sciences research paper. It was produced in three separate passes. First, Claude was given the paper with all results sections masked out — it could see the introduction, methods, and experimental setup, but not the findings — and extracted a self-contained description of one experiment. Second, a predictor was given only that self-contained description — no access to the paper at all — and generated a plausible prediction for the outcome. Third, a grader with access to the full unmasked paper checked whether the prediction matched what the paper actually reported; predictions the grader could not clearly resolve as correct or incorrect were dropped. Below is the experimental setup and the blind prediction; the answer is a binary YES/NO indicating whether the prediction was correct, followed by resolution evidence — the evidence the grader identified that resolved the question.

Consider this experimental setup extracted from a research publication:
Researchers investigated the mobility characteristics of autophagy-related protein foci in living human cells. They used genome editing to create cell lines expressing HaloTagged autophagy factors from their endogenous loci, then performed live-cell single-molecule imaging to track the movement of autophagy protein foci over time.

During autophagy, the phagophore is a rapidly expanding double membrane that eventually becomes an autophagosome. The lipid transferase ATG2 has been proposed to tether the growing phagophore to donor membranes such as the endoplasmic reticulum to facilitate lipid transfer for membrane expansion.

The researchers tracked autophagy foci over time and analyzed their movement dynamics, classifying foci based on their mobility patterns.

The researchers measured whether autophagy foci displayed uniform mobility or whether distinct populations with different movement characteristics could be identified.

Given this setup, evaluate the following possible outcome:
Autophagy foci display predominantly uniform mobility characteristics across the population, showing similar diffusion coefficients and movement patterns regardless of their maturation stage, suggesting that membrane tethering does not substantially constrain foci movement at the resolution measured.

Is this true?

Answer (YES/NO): NO